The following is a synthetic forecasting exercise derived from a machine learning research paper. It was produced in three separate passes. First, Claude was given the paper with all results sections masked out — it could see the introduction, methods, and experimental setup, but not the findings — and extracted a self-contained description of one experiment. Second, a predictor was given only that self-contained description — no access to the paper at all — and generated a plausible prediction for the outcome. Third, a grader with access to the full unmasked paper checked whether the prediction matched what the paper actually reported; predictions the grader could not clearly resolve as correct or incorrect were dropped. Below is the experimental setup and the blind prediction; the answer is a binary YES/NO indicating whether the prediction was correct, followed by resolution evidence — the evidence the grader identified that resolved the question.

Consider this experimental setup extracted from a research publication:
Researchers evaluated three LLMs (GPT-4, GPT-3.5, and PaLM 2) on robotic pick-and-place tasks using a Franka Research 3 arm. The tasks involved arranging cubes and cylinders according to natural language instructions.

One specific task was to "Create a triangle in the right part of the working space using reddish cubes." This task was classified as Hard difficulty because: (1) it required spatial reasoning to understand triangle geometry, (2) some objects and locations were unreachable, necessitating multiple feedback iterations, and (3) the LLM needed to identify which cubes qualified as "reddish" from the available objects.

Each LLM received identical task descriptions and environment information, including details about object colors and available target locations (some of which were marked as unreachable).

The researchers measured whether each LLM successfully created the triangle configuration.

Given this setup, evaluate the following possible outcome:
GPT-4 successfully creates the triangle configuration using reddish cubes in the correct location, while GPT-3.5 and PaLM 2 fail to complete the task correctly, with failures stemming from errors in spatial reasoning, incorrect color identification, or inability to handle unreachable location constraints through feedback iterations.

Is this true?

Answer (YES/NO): YES